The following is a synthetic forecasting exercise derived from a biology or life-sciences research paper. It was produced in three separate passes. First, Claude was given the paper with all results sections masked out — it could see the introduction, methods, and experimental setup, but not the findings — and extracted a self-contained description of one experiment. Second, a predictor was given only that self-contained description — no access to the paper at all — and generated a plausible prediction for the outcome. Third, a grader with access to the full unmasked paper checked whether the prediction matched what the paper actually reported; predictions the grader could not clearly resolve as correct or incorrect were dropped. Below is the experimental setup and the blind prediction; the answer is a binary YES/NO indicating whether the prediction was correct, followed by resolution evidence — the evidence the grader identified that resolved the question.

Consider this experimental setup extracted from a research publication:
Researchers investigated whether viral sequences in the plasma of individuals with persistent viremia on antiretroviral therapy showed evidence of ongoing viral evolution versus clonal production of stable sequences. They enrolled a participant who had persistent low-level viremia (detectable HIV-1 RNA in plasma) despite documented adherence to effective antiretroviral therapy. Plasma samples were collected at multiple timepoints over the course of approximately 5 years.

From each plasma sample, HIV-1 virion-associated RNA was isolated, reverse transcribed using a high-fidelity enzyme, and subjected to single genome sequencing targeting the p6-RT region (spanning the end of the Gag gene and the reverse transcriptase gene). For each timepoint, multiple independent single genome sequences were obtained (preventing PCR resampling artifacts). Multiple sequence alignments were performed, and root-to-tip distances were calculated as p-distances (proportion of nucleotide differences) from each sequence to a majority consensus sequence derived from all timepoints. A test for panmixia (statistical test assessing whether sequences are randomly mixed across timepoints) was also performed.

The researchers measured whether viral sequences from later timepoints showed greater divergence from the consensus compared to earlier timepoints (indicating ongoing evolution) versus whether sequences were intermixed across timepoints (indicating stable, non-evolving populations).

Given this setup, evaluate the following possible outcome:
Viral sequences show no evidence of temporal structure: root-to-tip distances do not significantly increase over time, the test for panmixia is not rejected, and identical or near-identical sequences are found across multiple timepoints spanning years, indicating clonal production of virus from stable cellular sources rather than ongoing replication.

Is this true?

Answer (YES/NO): NO